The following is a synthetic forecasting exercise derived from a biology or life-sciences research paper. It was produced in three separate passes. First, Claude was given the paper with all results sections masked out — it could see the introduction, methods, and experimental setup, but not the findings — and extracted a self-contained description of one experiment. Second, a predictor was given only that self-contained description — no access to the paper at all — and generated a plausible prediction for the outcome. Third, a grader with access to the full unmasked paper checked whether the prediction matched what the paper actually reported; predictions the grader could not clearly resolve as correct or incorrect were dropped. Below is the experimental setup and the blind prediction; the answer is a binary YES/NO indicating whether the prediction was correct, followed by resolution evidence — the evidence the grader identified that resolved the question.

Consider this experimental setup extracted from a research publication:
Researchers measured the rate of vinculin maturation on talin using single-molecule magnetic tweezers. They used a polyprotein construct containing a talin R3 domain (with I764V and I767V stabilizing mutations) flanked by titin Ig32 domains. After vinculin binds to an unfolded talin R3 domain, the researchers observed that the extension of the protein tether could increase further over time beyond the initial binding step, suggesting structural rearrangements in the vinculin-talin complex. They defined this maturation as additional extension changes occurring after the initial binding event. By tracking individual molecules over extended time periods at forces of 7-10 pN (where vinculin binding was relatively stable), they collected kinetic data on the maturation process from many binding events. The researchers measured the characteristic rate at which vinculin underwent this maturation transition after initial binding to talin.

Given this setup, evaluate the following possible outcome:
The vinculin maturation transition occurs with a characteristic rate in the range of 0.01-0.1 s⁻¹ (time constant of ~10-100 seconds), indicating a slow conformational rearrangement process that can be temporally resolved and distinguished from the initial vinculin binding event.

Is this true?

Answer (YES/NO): YES